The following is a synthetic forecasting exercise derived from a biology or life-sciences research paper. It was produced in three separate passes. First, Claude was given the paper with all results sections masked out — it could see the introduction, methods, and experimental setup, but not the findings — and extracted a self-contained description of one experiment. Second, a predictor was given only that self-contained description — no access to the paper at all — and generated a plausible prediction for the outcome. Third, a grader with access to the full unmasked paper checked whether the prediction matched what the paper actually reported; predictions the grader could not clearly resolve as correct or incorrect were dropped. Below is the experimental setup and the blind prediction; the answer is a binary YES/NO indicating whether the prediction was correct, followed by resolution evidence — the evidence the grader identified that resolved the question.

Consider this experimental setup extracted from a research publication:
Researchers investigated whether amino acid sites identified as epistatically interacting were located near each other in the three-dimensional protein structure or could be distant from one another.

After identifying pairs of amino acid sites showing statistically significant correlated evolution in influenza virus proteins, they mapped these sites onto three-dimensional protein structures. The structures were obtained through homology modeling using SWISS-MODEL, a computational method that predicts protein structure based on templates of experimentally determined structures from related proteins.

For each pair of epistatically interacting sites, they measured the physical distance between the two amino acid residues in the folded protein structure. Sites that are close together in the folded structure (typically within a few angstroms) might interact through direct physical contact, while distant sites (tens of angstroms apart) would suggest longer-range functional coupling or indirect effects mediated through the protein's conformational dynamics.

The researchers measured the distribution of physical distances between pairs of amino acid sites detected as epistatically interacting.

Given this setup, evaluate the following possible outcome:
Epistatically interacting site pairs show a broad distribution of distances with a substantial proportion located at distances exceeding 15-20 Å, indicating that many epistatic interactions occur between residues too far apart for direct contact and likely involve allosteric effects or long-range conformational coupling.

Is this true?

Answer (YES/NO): YES